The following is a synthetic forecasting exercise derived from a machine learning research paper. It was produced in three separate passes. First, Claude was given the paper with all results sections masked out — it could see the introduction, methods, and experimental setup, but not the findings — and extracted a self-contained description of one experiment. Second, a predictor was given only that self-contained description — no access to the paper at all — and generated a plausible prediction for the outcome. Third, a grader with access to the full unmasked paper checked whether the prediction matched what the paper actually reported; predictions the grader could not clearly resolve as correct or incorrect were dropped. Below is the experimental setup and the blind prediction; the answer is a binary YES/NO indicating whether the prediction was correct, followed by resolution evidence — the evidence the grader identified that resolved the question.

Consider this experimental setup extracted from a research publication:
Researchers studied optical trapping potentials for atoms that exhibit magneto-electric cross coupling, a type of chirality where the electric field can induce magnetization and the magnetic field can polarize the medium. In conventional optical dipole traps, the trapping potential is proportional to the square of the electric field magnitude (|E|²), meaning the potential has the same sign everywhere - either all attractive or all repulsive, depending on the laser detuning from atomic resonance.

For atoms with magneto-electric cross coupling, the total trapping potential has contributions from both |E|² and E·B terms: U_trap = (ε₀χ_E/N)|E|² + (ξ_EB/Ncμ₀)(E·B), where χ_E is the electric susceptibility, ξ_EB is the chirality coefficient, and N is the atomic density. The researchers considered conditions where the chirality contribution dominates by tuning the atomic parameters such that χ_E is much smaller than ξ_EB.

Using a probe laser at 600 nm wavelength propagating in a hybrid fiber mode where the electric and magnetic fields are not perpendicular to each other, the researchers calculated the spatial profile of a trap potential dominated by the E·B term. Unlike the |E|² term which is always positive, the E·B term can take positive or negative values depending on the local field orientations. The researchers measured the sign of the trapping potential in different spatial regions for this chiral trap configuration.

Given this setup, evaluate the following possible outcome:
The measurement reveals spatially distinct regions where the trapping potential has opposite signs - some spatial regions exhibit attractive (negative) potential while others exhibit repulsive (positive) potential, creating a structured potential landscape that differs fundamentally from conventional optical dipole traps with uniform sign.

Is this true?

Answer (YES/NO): YES